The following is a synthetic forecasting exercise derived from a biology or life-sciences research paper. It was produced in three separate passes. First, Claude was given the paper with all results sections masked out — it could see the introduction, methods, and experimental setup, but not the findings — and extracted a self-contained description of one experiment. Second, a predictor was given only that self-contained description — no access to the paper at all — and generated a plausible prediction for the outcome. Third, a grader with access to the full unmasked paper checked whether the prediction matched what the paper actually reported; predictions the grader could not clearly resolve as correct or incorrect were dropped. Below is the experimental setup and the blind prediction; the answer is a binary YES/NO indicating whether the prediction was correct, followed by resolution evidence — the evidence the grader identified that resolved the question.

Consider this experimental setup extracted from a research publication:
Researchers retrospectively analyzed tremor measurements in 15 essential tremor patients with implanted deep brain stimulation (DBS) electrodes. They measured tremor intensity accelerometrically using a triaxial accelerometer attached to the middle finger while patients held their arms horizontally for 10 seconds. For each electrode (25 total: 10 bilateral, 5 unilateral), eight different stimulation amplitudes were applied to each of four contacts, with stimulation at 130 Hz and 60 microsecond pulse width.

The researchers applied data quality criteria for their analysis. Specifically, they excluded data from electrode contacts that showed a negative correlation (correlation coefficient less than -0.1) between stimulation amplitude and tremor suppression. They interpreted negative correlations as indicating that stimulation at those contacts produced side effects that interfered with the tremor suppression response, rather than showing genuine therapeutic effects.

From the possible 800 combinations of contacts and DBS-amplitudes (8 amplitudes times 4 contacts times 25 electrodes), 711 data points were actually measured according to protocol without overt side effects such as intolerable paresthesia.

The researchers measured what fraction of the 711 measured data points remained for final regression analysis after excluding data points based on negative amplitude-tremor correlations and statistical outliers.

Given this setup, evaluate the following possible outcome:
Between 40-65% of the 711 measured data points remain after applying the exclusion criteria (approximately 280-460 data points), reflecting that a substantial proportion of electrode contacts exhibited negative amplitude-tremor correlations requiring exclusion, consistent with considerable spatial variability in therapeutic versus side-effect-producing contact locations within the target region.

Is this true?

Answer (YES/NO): NO